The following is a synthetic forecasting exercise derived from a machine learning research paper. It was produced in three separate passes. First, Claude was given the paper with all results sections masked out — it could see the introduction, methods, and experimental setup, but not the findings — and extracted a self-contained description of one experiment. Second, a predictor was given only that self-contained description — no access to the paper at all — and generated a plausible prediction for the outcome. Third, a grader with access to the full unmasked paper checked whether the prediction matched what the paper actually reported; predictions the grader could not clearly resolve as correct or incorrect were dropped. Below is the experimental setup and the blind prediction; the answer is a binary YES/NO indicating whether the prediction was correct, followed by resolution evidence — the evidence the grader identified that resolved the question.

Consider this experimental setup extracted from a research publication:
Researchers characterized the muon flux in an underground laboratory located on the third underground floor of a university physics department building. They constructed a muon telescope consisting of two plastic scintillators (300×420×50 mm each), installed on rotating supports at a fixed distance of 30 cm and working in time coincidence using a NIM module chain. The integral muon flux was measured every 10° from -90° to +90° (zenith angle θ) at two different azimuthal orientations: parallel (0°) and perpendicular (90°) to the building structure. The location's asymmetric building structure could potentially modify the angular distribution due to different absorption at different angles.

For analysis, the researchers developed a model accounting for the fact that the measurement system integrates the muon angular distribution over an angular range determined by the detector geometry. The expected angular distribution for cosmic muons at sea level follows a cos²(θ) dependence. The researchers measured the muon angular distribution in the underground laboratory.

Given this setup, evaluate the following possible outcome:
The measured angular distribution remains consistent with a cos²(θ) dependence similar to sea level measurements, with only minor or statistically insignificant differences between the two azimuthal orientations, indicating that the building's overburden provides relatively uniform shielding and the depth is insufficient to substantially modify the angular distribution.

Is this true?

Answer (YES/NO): YES